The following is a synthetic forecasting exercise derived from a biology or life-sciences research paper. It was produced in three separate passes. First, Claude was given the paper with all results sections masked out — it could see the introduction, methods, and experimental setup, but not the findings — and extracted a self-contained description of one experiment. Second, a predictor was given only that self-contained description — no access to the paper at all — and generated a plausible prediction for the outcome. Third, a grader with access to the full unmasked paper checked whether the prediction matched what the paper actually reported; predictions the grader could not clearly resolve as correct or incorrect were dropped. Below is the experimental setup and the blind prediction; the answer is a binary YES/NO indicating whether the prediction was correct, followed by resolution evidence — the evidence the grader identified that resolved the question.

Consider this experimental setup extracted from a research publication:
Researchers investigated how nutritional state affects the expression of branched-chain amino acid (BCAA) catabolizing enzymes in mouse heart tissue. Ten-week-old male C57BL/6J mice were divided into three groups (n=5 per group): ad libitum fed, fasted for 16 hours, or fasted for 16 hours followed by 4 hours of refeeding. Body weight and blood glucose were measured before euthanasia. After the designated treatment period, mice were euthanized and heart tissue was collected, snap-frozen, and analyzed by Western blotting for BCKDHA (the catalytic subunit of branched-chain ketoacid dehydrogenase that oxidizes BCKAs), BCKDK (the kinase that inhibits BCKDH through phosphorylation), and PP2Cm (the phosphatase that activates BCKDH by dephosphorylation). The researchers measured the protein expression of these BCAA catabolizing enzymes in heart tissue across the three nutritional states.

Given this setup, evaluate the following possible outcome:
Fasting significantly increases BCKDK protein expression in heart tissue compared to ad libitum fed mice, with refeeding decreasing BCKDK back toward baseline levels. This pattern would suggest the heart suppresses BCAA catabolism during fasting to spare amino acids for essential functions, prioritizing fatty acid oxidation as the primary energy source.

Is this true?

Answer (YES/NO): NO